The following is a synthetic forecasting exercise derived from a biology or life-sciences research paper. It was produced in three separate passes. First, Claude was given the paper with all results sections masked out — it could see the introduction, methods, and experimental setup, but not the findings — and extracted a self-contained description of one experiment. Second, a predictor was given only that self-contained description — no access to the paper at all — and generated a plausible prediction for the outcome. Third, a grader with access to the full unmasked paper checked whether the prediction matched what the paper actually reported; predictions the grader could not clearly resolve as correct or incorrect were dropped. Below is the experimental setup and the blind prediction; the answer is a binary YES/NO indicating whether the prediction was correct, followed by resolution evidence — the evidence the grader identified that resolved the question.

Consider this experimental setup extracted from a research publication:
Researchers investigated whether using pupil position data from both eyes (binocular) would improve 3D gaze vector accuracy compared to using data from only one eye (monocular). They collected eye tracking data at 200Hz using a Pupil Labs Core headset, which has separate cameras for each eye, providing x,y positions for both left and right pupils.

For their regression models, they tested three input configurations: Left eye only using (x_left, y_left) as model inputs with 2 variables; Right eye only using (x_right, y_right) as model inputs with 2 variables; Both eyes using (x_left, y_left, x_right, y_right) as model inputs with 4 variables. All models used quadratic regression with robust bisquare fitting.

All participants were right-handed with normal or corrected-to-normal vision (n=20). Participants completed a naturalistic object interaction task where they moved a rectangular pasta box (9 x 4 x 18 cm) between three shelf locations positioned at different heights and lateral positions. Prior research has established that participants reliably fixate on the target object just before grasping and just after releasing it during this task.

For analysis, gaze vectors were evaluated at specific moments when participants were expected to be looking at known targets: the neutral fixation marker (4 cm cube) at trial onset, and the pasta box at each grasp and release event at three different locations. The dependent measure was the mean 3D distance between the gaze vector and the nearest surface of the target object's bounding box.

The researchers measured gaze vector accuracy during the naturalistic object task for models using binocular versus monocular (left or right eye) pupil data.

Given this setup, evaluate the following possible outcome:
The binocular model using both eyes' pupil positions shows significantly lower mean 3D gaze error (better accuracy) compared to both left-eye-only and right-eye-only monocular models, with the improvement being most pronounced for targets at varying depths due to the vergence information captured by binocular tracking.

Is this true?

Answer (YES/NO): NO